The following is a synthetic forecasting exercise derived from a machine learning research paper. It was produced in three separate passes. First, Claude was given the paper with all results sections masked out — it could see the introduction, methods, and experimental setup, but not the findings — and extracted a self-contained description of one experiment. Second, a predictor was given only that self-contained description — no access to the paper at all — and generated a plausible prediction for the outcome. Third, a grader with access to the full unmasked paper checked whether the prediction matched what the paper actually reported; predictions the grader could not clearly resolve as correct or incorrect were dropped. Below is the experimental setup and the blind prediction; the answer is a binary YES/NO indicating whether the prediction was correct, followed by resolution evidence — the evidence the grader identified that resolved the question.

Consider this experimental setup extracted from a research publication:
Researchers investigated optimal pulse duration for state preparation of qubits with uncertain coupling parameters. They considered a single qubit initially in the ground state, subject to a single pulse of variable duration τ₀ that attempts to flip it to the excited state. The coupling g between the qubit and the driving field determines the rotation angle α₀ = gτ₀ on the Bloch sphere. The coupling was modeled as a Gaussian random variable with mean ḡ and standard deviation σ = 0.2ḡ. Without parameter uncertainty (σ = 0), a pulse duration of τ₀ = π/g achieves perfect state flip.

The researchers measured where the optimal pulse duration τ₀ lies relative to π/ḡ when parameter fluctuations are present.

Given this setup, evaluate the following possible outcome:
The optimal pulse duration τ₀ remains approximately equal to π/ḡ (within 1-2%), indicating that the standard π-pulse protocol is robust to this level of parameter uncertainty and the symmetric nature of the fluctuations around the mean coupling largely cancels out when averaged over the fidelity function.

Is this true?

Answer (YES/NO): NO